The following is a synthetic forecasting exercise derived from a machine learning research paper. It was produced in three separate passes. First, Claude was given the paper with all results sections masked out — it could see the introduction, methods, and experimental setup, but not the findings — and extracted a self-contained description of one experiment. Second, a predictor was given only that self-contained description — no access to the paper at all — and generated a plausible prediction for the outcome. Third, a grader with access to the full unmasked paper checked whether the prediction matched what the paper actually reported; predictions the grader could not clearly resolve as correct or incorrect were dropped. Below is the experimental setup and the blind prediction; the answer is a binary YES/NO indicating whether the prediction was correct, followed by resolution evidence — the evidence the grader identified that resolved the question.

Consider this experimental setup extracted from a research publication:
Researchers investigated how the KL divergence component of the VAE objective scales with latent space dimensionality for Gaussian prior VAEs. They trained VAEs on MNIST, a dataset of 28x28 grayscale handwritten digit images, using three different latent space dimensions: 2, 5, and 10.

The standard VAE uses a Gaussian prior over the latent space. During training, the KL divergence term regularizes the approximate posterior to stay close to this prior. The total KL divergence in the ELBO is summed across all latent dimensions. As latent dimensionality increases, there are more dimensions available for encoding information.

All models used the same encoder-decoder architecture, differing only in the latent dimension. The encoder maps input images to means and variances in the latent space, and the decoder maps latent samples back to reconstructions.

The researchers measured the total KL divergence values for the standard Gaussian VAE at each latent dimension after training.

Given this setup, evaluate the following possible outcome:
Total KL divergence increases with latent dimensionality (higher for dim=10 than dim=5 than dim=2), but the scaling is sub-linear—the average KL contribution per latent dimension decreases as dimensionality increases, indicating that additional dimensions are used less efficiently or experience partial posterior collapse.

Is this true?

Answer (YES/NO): NO